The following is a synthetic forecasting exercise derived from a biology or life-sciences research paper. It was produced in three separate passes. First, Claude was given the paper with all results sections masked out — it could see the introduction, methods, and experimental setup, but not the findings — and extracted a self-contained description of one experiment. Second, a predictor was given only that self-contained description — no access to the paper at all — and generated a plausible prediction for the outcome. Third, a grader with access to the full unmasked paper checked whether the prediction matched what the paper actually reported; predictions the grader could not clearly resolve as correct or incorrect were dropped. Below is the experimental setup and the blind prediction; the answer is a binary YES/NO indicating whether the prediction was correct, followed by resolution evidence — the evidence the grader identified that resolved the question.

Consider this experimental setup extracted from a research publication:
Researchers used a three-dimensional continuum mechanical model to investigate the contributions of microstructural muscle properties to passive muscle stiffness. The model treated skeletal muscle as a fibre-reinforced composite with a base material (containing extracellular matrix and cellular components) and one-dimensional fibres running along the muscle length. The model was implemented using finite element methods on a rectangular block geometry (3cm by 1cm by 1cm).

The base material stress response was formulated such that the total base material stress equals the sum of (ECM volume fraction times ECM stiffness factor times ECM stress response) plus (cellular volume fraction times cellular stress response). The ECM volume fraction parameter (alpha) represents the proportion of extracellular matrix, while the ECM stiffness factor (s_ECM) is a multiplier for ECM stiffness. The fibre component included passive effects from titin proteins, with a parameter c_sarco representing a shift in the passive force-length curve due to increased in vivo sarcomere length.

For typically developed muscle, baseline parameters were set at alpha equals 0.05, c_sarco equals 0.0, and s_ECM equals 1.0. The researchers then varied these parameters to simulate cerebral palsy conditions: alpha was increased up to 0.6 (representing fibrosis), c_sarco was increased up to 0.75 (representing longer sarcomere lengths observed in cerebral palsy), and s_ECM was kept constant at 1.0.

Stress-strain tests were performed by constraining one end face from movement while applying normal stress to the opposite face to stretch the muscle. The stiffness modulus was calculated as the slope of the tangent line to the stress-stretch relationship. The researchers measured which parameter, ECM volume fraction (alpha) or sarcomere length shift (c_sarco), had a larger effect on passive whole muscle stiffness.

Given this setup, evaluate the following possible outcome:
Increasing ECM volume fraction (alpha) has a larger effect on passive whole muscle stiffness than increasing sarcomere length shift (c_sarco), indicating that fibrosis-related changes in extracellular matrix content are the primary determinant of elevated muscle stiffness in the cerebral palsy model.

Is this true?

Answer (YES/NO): YES